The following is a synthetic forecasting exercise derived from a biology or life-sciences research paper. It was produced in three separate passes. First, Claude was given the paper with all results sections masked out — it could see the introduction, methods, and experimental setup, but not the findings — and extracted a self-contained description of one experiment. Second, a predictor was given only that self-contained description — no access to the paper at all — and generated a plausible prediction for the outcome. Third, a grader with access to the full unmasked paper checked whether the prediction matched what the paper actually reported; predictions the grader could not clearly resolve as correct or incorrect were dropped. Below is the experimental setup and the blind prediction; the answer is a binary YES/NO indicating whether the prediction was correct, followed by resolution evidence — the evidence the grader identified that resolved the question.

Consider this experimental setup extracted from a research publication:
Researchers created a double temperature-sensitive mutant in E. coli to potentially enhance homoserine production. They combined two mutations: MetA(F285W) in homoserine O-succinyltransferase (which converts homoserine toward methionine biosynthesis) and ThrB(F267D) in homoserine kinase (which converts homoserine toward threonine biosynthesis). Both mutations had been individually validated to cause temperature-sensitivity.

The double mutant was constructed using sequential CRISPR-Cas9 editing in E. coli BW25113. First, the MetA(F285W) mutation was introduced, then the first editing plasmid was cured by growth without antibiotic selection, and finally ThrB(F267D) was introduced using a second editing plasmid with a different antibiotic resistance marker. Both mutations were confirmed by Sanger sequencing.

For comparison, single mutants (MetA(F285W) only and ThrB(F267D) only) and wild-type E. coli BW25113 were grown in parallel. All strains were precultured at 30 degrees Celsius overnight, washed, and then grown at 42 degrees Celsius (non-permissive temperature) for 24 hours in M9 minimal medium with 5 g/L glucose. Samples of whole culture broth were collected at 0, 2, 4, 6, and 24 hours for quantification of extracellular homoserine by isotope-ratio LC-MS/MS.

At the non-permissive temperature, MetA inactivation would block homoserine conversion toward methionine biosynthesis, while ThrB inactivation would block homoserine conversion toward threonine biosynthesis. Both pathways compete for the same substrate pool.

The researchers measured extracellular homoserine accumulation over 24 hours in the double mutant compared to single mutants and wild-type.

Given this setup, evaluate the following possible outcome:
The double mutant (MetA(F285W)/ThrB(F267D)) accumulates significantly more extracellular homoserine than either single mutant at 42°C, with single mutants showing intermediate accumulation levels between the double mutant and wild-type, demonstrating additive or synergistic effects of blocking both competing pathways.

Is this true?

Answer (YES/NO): YES